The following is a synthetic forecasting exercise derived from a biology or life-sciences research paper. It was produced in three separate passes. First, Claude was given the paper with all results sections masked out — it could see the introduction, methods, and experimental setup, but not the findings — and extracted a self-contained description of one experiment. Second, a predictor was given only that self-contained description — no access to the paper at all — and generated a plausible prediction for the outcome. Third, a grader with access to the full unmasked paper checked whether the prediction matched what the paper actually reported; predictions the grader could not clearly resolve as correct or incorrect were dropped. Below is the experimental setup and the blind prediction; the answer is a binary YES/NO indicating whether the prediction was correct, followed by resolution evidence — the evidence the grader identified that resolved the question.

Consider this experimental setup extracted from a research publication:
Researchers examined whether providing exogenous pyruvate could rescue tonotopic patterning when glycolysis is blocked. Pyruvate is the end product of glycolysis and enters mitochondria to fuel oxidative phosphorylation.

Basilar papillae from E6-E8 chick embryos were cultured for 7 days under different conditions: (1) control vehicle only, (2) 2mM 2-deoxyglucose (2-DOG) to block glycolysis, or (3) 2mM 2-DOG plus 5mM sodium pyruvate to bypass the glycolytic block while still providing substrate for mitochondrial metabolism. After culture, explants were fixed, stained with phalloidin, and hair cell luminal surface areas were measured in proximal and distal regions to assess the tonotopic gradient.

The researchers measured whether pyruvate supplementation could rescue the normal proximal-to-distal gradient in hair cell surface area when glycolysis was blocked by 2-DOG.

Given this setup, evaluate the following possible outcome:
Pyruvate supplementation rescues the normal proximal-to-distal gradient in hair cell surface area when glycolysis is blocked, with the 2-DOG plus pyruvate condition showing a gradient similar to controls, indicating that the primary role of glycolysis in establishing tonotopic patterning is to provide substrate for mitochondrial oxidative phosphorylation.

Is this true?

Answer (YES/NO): NO